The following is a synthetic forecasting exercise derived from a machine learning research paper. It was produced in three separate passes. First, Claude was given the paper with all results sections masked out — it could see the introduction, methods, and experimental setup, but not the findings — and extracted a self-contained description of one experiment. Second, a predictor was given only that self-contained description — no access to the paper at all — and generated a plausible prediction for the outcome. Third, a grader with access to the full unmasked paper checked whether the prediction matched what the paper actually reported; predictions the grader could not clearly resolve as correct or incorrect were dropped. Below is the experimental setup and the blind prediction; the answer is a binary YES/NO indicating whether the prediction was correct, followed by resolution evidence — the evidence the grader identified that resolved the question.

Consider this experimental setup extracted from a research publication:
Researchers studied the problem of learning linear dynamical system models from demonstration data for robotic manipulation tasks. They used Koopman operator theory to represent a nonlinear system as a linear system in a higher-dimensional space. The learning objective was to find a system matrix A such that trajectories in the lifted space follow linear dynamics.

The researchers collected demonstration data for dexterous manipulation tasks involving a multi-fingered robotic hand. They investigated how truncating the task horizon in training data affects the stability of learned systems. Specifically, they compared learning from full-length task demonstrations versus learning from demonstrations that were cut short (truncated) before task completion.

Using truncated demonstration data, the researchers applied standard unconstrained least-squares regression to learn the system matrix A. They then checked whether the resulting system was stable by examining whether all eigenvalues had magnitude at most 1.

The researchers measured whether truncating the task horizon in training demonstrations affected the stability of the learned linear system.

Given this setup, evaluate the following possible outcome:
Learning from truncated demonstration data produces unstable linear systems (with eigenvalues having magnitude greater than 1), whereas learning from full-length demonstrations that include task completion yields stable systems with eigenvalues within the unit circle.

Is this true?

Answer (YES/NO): NO